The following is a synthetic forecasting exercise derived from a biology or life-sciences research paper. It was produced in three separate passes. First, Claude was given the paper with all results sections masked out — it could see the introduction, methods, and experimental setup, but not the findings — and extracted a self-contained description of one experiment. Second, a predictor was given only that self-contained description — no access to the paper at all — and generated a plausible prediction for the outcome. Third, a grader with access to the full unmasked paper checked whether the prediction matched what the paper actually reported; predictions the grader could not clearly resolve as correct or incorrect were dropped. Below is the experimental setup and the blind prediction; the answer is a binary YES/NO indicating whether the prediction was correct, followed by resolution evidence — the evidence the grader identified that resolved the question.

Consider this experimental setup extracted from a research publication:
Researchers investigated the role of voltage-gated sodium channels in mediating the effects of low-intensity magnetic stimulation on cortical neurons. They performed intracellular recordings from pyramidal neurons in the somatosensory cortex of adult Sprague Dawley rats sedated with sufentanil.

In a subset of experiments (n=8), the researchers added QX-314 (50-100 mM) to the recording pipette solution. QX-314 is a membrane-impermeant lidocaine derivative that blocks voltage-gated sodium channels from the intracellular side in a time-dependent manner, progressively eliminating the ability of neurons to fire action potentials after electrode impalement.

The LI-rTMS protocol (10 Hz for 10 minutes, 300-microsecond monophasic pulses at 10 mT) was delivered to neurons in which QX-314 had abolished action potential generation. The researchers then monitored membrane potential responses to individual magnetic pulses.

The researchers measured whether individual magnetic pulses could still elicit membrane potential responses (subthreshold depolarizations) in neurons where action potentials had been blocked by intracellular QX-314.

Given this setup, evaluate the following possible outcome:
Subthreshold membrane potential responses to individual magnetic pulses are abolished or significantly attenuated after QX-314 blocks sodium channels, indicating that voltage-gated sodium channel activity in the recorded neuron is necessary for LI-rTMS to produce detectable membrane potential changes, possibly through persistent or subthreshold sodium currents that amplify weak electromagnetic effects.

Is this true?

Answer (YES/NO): YES